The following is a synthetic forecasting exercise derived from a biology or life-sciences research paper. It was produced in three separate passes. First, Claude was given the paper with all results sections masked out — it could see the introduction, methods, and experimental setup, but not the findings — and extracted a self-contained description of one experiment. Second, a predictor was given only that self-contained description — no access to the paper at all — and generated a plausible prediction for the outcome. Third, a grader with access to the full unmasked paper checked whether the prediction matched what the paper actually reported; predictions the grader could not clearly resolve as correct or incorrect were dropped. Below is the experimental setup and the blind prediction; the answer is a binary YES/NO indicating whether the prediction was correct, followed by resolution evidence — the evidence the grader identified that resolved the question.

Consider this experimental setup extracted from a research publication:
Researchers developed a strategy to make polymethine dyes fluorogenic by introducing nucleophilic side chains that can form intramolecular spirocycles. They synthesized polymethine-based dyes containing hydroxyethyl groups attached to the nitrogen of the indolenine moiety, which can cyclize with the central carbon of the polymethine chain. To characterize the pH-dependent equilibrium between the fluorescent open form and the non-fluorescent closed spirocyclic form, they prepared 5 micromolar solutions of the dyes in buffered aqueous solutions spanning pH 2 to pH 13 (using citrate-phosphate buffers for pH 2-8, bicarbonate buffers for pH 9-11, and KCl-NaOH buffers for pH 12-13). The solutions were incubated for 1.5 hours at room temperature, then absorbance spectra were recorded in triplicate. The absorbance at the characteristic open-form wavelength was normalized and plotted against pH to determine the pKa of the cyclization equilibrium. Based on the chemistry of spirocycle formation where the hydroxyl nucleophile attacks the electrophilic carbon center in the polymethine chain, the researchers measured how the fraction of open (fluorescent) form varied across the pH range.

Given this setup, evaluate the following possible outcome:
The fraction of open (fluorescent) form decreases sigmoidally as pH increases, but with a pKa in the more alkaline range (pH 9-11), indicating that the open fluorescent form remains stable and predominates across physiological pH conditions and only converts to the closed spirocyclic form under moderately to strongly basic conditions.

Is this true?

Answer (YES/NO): NO